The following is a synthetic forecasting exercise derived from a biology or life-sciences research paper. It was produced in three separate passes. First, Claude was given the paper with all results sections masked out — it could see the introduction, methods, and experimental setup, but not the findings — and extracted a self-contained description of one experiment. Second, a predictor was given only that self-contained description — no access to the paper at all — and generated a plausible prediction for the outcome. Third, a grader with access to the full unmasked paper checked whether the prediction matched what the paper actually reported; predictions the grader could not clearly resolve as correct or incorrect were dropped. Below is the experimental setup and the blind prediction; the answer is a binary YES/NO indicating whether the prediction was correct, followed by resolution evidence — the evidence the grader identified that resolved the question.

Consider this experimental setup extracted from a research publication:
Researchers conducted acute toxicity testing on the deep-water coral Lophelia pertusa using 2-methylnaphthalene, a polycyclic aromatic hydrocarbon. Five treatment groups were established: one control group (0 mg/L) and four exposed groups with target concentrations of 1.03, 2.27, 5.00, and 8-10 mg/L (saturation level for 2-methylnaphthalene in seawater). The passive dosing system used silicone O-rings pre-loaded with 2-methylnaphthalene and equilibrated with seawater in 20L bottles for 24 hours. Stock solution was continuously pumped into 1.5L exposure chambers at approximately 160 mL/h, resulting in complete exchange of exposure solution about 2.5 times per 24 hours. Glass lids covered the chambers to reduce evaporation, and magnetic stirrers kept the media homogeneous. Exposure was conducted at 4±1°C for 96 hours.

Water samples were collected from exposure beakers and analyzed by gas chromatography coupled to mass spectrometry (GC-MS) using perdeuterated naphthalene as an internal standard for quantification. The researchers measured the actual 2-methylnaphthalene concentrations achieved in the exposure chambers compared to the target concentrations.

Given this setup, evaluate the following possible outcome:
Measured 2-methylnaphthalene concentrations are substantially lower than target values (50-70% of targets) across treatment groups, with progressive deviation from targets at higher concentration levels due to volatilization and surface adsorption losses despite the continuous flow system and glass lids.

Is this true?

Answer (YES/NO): NO